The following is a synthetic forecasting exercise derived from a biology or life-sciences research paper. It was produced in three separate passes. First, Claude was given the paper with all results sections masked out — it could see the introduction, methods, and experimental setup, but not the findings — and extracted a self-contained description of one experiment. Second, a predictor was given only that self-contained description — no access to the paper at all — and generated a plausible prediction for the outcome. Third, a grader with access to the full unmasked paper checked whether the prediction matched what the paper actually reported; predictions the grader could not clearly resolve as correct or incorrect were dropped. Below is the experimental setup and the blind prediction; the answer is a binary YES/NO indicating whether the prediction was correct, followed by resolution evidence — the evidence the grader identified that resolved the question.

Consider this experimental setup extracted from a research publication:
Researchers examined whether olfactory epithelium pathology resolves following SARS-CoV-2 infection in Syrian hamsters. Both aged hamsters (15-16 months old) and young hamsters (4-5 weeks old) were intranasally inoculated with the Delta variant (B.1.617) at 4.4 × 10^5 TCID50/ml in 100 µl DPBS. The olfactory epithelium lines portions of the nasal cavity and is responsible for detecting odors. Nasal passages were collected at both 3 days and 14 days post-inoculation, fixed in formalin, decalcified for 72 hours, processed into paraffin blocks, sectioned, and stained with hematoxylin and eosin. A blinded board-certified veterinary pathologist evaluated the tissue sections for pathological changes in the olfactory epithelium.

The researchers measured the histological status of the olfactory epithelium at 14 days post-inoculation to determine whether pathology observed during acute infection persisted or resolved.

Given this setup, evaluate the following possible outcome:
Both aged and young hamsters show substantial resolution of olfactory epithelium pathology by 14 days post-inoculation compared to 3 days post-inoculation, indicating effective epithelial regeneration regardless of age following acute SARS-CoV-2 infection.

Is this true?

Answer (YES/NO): YES